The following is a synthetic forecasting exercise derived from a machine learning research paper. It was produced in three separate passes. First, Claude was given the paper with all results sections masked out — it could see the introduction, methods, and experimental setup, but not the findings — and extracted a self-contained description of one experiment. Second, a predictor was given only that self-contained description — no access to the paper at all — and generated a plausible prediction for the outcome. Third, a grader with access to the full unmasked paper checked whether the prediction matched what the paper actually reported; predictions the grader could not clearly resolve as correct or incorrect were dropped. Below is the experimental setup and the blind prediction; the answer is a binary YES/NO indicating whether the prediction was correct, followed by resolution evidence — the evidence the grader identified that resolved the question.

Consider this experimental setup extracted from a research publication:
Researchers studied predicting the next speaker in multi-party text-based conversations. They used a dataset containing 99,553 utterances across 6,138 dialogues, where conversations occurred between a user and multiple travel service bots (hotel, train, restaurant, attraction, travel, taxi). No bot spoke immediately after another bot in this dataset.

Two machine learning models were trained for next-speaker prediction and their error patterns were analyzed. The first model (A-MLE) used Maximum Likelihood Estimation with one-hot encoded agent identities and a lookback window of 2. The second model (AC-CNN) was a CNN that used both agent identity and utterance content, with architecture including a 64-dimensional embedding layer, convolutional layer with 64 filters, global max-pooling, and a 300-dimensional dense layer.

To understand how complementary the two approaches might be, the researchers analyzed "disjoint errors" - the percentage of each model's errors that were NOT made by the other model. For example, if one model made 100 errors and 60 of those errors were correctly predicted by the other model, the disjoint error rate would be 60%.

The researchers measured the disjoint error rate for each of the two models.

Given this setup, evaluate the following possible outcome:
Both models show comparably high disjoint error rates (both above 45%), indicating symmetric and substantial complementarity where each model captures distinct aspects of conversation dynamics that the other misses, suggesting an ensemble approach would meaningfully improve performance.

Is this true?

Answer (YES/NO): NO